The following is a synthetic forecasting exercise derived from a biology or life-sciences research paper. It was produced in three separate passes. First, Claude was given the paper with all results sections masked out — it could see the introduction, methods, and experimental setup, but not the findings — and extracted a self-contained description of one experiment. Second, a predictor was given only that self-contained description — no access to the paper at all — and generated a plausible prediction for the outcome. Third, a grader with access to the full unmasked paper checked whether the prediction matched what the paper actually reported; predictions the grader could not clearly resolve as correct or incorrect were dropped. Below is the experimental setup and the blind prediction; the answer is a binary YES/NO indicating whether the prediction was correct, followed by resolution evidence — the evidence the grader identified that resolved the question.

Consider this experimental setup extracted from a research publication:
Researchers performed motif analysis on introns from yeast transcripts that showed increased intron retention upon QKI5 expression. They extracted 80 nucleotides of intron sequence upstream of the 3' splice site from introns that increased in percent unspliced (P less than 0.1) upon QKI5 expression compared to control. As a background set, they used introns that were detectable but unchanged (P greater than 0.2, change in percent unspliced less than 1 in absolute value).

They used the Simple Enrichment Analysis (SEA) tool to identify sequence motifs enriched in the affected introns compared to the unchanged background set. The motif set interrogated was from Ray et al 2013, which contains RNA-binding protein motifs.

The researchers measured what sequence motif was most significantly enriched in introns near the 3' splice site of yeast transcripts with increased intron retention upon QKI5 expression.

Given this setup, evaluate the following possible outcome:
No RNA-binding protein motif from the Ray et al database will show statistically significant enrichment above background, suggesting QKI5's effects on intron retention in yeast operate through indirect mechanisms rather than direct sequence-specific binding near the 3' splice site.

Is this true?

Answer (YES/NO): NO